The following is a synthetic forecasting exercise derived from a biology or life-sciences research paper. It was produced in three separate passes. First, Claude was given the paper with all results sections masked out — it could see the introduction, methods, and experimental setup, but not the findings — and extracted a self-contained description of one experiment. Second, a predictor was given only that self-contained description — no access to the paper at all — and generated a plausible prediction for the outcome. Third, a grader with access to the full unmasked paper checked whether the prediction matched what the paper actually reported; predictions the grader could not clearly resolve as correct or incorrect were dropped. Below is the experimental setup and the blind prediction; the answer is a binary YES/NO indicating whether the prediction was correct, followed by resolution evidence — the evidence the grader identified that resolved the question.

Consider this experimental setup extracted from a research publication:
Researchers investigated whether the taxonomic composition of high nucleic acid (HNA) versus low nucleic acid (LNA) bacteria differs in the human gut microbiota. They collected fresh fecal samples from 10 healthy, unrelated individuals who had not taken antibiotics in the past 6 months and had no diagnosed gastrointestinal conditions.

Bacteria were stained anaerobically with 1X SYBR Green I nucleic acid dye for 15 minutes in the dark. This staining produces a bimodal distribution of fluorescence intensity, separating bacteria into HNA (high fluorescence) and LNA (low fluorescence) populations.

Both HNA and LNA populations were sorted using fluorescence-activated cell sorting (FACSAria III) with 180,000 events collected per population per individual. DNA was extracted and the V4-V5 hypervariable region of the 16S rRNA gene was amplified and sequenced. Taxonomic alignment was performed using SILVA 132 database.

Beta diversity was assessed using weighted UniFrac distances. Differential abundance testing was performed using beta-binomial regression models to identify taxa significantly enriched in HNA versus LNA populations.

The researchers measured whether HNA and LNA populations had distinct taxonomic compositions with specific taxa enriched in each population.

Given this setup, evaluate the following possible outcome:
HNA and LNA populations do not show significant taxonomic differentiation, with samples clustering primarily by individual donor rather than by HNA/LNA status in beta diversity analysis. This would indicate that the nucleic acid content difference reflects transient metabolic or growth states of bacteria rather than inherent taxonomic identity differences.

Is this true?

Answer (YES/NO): NO